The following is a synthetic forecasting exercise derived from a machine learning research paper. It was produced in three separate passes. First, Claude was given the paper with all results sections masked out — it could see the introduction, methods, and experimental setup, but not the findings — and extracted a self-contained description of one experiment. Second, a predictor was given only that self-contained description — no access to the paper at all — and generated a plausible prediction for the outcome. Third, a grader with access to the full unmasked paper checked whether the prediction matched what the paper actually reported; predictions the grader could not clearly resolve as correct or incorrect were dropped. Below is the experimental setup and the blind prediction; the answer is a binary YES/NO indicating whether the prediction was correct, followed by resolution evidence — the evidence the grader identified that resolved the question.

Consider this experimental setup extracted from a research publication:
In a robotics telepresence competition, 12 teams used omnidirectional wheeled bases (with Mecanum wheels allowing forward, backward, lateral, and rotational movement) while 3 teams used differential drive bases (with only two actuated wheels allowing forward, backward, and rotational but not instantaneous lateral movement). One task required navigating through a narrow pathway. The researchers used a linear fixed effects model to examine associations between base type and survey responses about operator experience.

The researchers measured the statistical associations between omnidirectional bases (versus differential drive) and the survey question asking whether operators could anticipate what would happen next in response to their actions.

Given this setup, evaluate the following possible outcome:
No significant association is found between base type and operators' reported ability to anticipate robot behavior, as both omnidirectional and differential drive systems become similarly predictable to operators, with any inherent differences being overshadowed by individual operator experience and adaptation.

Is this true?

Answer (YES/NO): NO